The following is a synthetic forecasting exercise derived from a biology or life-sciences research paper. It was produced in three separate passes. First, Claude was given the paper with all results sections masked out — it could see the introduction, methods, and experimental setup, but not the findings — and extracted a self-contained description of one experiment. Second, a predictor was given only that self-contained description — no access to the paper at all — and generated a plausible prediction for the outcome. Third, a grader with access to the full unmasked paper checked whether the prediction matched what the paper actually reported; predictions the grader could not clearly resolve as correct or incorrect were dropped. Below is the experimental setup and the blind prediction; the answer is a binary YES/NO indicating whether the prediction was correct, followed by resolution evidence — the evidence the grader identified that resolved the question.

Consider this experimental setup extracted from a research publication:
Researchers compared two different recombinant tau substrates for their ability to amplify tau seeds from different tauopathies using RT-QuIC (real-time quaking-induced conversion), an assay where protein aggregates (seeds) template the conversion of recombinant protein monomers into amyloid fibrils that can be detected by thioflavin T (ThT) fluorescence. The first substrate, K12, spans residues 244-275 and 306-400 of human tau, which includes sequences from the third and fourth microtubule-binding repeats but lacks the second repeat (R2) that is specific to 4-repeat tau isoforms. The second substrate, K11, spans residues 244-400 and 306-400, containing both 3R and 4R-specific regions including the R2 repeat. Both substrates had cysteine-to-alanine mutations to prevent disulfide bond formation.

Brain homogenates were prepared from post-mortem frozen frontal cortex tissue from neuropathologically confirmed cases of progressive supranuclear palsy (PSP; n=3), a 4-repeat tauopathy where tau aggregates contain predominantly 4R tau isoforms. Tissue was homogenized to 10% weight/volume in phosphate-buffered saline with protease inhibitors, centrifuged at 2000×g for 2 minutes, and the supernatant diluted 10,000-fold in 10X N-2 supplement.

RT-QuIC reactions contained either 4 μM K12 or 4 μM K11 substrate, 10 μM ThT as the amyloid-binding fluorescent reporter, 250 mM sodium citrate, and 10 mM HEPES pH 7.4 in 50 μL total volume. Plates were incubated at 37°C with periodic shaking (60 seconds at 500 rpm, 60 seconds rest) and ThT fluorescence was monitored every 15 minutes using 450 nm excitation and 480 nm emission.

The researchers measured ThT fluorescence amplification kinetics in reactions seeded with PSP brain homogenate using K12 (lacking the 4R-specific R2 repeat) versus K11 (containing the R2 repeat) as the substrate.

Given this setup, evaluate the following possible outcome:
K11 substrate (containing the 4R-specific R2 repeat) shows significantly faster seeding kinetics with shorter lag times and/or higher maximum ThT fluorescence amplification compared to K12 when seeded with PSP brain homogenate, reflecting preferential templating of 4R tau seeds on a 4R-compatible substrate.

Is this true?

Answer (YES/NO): NO